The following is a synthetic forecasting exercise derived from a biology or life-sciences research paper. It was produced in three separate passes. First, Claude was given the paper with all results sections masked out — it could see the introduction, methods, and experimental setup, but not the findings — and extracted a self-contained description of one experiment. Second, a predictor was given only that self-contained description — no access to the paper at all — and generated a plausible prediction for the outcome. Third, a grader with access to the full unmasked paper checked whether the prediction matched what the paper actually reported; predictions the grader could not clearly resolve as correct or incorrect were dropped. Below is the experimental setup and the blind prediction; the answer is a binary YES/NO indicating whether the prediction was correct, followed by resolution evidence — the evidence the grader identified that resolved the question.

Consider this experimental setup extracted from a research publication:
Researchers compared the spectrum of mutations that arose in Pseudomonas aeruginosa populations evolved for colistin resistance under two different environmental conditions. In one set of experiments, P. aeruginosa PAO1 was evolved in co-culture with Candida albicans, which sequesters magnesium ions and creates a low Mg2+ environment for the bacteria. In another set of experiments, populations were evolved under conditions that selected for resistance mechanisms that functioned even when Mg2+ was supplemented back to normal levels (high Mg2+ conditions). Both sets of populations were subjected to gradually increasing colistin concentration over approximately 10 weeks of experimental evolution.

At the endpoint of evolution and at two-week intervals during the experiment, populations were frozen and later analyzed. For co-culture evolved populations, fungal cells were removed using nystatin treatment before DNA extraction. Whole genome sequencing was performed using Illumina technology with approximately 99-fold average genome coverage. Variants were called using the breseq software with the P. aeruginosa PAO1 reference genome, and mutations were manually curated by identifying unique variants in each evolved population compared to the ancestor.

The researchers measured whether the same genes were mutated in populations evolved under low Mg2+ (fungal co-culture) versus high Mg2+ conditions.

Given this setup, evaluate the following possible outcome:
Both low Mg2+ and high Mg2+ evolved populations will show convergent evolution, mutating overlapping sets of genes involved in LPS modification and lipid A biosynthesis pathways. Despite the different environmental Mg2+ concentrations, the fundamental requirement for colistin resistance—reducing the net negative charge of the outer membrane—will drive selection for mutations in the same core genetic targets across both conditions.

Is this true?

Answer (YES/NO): NO